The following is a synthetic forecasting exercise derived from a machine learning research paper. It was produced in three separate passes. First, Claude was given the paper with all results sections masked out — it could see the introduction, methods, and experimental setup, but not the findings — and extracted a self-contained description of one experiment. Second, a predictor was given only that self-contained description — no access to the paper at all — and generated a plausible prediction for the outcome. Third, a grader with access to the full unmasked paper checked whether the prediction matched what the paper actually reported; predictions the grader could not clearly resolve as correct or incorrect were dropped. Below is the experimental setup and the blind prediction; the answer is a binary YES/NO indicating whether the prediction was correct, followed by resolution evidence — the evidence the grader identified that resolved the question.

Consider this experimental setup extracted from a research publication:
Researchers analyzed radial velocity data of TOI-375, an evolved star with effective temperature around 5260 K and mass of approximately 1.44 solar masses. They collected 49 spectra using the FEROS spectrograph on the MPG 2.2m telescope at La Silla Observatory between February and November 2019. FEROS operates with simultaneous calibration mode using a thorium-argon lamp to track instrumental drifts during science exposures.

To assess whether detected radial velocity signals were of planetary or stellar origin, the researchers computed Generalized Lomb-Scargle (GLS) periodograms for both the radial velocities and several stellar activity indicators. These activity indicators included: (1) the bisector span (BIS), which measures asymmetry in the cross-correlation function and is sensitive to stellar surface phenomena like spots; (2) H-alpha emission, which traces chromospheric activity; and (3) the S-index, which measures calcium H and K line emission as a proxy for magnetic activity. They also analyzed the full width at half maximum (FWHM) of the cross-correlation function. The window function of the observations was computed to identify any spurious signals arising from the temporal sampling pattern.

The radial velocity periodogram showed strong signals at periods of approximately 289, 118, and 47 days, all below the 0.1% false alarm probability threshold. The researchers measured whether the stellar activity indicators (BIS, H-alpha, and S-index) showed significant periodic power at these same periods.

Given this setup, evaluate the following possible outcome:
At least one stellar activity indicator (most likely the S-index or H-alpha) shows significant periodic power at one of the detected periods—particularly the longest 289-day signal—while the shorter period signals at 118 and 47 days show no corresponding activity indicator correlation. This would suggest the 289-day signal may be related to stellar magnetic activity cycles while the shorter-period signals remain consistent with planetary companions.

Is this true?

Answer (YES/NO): NO